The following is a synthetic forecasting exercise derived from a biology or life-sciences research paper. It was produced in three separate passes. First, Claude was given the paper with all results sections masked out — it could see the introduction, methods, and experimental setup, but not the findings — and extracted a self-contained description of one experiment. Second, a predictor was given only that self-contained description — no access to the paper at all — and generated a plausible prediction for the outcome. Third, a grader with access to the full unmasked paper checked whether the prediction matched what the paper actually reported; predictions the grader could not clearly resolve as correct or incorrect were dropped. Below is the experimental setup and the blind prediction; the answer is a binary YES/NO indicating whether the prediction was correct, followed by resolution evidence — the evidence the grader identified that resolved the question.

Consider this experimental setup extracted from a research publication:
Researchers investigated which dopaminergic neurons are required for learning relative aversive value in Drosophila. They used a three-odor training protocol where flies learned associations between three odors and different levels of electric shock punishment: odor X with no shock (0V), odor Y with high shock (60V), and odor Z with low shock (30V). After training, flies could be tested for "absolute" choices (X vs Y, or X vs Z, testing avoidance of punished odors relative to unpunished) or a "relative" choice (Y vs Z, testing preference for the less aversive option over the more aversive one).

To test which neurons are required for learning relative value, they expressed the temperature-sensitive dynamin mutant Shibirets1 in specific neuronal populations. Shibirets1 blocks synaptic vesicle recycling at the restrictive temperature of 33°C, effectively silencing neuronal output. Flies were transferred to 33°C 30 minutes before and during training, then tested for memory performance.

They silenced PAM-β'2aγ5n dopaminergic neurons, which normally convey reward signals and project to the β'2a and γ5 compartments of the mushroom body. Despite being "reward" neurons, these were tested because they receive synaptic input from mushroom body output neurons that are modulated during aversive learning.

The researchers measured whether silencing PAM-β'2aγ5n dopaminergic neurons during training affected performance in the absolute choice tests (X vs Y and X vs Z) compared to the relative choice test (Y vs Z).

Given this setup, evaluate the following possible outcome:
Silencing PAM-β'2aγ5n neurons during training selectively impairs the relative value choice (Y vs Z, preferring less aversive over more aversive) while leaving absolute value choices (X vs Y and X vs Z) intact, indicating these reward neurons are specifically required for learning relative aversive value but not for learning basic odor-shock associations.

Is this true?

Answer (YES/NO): YES